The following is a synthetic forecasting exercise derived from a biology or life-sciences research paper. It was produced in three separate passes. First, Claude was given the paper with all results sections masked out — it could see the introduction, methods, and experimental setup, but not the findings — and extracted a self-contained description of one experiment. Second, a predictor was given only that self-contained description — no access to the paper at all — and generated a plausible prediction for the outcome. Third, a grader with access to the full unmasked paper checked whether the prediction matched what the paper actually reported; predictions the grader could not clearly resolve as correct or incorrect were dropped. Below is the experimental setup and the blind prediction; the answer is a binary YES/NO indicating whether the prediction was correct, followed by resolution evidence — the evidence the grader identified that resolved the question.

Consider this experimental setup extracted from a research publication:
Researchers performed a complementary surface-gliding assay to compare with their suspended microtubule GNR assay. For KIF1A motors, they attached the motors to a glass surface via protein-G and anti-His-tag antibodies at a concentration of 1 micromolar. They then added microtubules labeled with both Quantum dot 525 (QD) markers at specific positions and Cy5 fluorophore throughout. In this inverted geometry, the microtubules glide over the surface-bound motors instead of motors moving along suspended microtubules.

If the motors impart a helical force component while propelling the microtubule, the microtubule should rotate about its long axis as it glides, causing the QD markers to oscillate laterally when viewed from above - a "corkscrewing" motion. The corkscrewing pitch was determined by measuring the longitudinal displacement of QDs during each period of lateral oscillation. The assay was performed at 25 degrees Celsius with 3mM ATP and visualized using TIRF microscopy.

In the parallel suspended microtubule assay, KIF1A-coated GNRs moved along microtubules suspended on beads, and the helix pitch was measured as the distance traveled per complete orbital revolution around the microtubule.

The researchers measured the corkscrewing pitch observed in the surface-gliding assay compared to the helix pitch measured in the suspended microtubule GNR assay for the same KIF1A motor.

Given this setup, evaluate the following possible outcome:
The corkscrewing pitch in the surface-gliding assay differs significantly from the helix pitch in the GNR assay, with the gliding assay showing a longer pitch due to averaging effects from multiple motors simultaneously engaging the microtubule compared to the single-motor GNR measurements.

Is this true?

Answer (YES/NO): NO